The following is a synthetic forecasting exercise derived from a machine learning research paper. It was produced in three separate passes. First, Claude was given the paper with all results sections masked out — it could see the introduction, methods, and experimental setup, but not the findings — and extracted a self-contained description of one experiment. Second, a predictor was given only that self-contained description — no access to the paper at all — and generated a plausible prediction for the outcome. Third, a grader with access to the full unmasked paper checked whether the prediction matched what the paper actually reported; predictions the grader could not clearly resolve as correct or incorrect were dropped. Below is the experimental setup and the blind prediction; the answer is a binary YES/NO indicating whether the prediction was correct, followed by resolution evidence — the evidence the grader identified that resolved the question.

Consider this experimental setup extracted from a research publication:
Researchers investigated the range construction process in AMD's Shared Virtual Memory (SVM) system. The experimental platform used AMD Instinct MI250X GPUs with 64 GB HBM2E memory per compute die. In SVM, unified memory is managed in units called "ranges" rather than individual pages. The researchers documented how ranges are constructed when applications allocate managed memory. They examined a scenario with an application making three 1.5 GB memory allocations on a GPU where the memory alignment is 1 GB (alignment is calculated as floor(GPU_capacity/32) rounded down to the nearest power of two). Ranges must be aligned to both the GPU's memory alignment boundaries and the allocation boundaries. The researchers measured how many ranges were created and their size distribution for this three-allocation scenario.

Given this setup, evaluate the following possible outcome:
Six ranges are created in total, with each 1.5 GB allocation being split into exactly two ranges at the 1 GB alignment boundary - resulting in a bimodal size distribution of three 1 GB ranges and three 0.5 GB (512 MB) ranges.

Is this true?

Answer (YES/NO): NO